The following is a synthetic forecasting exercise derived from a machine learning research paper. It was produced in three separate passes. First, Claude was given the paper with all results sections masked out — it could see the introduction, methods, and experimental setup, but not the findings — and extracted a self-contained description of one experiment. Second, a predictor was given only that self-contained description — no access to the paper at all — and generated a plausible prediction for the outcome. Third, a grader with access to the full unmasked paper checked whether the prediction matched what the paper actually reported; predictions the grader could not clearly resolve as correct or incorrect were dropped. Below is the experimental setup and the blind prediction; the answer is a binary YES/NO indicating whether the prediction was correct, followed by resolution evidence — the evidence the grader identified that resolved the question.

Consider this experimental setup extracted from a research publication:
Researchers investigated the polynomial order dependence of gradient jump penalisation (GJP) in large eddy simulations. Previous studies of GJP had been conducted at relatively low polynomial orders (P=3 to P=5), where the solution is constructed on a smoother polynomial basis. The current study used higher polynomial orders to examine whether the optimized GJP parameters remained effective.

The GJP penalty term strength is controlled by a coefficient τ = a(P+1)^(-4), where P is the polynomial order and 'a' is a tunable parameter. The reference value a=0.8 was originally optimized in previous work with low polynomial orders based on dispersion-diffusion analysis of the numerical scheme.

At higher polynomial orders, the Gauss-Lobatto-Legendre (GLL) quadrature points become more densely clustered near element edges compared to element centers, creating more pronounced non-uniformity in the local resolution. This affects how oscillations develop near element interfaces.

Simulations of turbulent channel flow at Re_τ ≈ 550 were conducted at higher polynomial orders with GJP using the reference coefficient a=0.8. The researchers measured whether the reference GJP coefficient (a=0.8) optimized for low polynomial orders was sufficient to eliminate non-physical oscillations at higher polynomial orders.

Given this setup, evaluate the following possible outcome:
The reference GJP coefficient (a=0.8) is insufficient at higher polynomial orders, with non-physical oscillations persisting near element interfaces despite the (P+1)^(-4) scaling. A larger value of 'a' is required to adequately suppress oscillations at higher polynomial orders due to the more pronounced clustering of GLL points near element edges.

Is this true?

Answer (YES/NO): NO